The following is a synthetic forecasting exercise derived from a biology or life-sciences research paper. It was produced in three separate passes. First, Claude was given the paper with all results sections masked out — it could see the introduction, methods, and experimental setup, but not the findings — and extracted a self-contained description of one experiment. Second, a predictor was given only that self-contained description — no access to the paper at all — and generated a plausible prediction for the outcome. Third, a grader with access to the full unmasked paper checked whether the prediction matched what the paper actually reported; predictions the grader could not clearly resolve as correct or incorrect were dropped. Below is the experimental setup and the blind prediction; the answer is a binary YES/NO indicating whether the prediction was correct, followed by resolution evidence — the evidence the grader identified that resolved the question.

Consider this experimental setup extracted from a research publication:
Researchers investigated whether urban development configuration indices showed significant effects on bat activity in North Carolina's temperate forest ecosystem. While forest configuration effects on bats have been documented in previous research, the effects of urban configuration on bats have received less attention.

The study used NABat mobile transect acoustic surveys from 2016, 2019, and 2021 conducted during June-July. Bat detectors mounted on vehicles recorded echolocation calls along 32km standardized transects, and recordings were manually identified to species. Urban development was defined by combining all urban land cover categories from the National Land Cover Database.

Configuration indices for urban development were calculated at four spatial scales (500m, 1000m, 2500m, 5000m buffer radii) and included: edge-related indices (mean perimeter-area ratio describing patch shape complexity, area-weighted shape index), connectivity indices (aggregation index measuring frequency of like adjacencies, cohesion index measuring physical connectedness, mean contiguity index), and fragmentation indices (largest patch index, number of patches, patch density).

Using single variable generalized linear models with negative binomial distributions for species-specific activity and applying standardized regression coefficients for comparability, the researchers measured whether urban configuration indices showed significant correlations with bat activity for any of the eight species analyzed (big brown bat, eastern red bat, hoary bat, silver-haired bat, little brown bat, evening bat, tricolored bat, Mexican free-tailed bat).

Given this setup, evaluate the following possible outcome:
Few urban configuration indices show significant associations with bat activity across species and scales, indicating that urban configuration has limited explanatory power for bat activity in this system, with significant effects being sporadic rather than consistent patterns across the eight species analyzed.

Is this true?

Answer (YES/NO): NO